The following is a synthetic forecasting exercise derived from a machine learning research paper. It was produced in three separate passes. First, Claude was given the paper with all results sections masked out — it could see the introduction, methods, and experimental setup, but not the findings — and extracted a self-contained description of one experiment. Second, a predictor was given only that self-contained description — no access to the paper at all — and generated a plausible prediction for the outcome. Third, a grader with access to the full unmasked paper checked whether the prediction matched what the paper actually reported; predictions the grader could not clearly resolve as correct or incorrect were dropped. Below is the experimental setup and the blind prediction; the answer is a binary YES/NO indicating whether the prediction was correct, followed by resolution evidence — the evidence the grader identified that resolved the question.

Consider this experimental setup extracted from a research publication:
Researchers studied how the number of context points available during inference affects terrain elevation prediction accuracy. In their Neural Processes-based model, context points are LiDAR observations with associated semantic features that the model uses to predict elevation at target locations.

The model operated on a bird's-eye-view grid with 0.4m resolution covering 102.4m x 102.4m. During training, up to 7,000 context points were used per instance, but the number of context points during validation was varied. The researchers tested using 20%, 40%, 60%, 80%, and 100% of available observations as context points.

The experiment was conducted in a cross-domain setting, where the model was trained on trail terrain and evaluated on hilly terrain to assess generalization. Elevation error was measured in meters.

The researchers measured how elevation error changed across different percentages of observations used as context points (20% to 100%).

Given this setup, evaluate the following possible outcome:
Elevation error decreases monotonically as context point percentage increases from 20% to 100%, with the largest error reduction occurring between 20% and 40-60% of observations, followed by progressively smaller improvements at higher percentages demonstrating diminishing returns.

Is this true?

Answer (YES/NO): NO